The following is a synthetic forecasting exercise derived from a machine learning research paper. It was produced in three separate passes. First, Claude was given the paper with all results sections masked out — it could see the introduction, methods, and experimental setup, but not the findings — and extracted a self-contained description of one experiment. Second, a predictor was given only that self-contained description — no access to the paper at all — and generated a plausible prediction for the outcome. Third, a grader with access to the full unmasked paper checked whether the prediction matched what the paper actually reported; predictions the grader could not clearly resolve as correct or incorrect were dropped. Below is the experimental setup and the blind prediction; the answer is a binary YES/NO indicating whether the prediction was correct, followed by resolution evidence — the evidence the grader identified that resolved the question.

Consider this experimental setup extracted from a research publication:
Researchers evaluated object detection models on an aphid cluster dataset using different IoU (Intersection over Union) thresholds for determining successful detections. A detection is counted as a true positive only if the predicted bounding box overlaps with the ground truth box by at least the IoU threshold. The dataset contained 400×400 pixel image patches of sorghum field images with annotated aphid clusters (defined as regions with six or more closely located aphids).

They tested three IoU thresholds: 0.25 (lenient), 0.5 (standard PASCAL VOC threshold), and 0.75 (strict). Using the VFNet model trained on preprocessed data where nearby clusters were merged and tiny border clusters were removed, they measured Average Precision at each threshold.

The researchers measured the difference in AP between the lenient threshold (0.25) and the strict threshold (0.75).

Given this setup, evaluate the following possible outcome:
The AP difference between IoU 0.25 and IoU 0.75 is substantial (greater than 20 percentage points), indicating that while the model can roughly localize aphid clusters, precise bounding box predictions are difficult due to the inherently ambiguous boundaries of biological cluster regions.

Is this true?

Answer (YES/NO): YES